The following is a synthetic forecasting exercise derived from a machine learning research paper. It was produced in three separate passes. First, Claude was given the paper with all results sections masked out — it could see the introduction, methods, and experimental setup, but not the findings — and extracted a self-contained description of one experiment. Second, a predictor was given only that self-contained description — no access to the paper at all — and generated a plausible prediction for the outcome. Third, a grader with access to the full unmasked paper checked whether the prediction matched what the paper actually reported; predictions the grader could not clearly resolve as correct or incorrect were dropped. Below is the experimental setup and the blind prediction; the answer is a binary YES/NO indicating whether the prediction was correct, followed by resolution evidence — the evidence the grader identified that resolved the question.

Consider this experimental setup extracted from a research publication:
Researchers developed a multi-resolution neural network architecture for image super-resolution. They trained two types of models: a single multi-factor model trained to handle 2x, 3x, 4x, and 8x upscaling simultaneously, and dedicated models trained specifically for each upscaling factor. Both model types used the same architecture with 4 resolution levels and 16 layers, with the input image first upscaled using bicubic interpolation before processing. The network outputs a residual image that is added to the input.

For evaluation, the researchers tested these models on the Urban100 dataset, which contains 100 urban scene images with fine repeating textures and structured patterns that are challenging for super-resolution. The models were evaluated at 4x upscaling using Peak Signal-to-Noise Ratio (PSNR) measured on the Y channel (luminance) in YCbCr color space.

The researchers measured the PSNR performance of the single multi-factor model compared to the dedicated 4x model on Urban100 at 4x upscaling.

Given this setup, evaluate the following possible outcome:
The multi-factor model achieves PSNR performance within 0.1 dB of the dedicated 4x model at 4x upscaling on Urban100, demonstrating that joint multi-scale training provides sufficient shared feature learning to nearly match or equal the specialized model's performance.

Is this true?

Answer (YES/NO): NO